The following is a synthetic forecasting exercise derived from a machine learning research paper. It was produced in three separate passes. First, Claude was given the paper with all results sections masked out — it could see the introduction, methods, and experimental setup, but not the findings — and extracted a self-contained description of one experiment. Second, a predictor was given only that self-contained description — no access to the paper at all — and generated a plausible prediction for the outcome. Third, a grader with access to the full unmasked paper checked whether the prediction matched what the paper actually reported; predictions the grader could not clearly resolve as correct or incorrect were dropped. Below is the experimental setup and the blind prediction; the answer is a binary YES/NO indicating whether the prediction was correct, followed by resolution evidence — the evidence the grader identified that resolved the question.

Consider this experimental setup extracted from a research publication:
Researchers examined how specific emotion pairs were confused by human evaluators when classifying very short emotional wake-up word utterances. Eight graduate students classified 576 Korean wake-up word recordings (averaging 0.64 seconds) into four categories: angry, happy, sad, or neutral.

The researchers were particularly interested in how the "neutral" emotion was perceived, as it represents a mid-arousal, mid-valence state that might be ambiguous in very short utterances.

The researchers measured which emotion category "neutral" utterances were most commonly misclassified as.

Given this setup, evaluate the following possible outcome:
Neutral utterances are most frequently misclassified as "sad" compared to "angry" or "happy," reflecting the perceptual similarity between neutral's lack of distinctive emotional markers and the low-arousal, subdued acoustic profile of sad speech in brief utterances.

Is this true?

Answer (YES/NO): YES